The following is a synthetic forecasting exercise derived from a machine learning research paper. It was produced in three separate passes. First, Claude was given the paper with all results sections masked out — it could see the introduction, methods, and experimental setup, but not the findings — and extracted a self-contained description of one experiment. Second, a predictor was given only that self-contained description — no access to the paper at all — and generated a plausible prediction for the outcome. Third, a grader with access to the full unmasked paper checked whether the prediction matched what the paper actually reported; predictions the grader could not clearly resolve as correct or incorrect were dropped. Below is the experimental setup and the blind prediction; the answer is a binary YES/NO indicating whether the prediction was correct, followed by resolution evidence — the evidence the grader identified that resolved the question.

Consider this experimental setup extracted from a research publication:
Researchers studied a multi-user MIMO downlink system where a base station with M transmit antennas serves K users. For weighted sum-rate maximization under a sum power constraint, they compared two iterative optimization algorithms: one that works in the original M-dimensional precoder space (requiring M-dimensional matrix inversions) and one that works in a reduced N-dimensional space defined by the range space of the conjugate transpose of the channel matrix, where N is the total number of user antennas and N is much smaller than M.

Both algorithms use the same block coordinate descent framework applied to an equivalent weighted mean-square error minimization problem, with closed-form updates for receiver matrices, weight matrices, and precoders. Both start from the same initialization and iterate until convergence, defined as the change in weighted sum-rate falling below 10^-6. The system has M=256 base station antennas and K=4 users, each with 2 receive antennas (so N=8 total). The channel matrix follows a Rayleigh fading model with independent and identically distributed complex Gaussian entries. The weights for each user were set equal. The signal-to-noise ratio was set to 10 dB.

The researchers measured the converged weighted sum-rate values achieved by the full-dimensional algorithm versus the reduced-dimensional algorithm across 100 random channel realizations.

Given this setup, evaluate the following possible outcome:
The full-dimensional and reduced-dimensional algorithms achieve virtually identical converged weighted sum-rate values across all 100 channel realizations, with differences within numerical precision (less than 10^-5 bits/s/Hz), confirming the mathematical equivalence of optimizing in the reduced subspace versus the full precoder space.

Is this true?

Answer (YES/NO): YES